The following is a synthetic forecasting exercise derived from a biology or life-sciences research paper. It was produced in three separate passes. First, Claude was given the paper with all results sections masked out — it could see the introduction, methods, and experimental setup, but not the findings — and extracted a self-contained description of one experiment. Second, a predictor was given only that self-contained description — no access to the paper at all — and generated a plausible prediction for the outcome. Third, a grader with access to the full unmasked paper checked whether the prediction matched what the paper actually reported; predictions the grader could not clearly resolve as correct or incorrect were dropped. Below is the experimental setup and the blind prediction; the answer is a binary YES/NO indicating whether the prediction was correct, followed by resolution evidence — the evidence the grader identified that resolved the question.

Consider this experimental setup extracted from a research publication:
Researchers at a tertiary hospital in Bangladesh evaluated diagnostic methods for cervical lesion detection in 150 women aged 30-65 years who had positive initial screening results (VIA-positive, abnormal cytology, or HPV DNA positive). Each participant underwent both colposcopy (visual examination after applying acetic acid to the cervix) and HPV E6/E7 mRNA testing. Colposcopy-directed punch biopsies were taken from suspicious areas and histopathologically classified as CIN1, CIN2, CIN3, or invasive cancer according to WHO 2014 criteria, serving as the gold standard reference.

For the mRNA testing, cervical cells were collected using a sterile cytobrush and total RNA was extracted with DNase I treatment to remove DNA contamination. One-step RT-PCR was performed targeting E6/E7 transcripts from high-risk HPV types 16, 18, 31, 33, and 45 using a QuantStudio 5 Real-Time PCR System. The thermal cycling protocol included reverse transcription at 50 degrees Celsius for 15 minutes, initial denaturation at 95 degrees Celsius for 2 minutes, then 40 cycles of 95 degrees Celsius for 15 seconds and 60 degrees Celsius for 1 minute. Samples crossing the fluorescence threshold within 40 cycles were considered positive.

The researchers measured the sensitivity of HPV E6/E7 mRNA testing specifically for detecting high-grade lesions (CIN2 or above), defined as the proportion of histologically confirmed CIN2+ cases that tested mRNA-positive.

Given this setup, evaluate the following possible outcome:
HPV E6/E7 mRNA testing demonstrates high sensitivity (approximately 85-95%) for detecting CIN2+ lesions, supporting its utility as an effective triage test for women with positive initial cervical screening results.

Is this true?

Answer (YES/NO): NO